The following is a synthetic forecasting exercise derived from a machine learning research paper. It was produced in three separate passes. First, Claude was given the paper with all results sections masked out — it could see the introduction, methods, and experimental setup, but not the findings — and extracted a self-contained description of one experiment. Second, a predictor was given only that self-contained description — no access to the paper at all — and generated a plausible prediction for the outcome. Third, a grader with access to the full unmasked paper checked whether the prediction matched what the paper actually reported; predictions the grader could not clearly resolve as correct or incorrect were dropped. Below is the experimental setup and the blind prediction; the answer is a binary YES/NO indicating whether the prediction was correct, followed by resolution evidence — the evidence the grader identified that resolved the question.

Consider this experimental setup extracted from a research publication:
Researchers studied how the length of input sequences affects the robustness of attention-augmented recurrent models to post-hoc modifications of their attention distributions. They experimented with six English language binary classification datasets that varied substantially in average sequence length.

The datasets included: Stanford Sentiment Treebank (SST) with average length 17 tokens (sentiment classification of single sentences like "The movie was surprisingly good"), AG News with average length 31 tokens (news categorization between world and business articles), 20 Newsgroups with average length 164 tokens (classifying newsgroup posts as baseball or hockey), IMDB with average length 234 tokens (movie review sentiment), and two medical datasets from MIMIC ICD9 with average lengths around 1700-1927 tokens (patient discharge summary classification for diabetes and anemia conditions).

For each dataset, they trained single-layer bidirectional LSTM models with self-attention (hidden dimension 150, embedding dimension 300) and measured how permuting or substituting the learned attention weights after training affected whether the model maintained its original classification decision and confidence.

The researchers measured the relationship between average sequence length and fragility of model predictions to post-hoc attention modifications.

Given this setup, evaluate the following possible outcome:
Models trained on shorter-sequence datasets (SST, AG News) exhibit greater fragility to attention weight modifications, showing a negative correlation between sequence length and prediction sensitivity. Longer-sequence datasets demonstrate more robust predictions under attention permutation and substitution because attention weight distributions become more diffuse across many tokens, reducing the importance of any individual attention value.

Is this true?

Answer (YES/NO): NO